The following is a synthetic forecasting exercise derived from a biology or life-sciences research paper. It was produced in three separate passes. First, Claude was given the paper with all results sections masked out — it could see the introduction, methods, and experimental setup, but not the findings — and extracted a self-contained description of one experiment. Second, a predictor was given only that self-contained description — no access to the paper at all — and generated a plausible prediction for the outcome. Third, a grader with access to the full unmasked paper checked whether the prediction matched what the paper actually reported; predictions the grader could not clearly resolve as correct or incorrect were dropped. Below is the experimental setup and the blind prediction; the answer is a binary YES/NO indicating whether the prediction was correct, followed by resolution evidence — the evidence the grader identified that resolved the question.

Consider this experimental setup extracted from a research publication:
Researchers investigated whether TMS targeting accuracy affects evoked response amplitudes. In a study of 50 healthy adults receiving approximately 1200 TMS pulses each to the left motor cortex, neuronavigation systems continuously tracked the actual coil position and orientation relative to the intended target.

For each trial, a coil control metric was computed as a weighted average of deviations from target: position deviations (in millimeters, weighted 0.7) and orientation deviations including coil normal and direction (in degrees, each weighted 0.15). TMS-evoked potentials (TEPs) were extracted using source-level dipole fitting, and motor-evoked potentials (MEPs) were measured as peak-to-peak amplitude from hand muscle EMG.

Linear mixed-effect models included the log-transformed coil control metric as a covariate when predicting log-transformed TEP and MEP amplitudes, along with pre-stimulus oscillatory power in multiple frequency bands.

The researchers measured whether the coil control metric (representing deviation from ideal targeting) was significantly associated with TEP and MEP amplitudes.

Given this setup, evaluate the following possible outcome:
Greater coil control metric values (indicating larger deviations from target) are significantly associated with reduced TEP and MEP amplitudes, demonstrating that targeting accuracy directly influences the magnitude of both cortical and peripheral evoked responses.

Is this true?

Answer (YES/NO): YES